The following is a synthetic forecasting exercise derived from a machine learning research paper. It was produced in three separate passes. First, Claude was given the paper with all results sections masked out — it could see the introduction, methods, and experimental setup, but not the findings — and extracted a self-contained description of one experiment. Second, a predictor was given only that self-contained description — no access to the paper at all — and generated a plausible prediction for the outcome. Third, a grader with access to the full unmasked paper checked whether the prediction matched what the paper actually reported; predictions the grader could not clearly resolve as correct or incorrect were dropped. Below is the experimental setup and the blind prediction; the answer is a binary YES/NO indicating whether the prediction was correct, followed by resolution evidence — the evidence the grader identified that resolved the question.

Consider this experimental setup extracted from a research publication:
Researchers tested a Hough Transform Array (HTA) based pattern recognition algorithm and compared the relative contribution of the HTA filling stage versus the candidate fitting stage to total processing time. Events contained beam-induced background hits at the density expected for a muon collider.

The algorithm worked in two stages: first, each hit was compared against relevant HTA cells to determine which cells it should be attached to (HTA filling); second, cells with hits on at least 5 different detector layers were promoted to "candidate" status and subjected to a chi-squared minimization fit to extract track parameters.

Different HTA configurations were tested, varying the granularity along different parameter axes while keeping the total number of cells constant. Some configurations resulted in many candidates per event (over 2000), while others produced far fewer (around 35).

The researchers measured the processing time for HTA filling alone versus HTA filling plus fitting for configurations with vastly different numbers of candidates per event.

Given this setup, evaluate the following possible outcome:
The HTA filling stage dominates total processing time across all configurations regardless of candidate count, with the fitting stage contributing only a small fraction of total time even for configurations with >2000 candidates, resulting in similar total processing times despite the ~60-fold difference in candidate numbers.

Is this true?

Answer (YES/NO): NO